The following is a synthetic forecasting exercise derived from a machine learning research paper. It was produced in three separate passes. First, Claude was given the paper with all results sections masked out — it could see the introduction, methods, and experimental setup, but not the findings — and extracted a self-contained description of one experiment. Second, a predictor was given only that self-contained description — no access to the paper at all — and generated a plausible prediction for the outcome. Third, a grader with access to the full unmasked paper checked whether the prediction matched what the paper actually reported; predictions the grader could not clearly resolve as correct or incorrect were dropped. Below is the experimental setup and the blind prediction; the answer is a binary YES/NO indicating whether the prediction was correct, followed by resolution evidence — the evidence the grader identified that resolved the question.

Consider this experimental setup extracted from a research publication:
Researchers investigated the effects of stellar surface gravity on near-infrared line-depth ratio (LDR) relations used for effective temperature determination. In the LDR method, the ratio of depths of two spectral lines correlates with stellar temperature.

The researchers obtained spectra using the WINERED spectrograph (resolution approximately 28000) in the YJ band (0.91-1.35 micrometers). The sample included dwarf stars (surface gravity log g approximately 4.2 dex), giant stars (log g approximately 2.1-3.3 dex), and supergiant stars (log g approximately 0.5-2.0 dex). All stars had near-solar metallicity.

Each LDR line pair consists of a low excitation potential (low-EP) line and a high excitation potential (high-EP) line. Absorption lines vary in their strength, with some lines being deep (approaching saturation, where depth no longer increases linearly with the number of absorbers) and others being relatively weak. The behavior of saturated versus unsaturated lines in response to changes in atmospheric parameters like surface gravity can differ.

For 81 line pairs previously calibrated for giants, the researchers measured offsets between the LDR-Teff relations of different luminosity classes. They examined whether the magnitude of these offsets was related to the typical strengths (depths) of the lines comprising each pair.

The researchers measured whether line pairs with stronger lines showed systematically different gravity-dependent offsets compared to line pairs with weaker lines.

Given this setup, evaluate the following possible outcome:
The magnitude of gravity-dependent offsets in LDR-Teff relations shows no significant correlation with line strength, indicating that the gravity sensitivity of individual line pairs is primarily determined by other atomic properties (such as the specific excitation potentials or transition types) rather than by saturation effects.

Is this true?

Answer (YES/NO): NO